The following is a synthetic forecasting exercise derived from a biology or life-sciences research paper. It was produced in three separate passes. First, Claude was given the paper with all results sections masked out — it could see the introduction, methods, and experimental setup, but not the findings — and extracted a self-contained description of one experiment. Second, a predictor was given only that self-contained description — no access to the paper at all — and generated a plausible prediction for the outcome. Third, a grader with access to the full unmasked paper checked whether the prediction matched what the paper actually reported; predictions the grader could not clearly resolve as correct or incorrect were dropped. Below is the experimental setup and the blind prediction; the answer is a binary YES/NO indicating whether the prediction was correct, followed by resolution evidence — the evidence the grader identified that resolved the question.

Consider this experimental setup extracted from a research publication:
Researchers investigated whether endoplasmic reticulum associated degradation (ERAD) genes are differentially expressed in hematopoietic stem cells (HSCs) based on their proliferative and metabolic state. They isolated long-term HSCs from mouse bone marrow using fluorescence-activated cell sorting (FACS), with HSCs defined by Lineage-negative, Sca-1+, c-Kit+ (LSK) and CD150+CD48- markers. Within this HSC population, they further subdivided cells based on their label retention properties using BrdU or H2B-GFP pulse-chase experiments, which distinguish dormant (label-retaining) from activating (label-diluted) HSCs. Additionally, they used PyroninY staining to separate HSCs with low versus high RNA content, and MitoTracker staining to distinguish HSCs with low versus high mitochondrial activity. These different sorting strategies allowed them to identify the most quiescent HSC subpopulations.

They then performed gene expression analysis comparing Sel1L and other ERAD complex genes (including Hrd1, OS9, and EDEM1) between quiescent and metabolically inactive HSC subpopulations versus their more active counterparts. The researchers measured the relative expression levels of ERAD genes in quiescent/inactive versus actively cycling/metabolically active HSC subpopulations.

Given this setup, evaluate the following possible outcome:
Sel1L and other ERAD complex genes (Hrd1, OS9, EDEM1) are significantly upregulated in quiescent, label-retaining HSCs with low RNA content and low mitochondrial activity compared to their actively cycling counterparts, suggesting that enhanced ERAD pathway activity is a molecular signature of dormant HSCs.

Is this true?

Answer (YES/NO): NO